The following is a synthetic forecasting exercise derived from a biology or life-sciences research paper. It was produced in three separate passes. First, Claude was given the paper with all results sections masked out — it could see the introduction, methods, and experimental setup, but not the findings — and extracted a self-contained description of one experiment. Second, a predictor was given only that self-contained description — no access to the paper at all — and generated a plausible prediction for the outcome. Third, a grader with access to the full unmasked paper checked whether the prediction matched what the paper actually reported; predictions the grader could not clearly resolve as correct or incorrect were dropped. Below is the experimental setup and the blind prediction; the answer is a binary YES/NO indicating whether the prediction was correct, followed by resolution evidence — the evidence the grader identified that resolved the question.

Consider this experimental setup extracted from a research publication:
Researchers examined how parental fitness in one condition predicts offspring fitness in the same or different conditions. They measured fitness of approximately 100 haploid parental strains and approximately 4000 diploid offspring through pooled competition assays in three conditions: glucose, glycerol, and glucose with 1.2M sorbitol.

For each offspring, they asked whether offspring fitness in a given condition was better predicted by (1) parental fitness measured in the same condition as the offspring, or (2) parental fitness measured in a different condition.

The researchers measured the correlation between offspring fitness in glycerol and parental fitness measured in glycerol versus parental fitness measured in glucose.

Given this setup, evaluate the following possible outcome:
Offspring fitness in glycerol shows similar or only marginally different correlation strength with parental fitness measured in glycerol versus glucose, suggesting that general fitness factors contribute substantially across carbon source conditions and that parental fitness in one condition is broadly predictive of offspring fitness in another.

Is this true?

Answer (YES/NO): NO